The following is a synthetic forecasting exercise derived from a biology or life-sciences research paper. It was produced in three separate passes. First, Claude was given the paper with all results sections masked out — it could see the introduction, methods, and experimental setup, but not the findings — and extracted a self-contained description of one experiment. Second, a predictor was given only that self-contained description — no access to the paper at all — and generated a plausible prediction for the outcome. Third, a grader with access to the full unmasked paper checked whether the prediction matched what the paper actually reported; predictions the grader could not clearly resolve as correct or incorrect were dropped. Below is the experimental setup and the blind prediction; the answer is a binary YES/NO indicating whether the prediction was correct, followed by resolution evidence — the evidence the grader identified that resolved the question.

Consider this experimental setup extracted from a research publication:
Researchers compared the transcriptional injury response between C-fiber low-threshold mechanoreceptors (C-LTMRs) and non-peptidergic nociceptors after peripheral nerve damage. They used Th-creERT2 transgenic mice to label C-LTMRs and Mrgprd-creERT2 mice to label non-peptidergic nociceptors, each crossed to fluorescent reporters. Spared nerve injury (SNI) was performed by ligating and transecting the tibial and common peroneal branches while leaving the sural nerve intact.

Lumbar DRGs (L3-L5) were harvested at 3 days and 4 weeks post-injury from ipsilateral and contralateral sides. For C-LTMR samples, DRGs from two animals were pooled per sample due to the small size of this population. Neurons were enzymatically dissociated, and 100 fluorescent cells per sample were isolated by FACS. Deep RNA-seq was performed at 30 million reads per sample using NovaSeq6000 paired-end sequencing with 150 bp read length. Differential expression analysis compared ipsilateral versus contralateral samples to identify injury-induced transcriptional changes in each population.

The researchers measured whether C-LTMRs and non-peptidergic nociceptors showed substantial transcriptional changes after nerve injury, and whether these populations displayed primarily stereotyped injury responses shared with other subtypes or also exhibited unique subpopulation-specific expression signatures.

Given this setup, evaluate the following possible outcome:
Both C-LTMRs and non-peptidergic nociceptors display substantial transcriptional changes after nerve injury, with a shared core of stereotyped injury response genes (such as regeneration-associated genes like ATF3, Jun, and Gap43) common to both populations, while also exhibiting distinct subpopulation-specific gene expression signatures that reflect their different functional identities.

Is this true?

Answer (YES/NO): NO